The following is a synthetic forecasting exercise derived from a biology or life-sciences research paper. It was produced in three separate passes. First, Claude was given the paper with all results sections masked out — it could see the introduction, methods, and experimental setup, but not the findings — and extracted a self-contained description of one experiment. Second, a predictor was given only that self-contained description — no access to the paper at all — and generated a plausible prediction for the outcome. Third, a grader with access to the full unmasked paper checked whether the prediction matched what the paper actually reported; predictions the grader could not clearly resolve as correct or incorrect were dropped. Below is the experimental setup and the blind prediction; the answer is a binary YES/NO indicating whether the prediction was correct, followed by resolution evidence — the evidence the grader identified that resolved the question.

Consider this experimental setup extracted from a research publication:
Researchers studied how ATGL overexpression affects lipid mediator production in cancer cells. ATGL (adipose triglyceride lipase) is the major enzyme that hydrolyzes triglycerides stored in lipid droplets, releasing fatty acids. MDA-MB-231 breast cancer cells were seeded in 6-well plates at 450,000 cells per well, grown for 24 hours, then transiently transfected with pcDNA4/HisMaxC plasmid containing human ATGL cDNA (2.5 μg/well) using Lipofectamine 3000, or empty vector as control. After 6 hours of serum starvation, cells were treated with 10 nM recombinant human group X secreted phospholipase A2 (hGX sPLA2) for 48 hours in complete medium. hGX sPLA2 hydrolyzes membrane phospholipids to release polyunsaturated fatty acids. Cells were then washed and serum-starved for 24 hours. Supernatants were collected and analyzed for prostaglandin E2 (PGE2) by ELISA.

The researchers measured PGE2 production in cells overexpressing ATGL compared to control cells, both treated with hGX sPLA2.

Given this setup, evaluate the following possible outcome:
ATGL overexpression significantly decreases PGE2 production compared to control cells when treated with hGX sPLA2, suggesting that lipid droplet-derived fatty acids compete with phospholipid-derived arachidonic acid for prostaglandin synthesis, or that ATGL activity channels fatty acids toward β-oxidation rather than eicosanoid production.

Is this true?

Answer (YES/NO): NO